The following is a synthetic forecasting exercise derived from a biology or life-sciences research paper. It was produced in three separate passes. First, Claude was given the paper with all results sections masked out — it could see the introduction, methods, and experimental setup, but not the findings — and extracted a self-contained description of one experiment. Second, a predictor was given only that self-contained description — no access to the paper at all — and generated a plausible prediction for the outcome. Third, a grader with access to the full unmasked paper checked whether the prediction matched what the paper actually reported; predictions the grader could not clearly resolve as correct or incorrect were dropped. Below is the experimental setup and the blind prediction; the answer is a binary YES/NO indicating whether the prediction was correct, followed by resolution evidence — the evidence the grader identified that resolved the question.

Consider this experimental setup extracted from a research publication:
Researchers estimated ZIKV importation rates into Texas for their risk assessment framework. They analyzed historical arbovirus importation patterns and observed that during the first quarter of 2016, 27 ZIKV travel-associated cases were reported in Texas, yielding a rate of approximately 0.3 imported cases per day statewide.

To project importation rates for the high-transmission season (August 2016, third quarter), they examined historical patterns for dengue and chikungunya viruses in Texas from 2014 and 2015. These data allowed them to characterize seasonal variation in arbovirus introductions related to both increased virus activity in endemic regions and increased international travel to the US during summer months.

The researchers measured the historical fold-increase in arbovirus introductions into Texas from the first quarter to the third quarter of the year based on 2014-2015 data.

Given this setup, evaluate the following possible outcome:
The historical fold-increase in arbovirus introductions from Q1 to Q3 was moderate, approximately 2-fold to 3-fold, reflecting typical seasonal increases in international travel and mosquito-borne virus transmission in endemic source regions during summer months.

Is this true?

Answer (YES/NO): YES